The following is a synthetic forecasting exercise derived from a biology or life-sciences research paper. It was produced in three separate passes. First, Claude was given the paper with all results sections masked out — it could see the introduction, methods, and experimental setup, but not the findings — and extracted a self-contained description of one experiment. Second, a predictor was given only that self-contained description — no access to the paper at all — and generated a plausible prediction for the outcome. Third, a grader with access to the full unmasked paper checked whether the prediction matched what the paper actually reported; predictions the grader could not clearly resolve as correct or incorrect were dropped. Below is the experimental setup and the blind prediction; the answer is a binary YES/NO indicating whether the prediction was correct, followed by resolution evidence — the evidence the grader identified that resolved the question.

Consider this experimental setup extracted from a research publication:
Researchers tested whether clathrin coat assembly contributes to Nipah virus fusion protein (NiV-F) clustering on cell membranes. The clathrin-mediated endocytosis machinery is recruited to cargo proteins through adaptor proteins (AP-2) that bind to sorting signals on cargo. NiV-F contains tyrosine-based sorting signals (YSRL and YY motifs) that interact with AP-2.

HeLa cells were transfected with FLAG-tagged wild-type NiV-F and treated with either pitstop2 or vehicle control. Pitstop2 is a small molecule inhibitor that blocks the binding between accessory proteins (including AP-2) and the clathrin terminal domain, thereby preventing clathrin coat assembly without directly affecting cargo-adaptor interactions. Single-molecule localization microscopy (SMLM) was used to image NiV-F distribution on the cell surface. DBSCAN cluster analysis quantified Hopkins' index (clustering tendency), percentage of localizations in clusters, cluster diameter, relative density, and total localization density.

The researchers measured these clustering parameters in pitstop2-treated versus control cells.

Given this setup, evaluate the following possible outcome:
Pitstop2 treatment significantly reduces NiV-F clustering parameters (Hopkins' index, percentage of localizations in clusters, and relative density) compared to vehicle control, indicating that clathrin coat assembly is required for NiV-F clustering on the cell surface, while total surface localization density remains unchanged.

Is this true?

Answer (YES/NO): NO